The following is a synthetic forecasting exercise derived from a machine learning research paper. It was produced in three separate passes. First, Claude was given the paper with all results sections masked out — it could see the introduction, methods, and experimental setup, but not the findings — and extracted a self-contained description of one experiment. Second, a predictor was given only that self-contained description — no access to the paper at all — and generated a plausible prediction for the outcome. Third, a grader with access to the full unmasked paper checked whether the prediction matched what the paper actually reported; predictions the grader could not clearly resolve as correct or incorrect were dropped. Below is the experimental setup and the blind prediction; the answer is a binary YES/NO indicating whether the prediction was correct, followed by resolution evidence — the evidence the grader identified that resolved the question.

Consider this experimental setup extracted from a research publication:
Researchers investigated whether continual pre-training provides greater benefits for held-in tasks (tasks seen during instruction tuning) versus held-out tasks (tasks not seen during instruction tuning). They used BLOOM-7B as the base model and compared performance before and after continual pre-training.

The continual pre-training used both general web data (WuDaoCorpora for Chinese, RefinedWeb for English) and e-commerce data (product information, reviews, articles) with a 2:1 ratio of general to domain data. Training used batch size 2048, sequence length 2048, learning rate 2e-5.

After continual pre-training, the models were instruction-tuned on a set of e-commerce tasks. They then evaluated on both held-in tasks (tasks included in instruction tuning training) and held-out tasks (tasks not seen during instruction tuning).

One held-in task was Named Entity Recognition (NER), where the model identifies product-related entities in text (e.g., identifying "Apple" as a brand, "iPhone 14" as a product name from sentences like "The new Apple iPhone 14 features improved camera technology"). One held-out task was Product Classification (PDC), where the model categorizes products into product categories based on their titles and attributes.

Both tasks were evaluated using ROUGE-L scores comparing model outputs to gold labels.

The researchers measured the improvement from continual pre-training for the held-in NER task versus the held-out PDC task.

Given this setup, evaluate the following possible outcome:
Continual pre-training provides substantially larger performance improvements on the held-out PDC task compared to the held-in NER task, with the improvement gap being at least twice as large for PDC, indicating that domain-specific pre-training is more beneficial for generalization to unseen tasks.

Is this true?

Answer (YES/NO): YES